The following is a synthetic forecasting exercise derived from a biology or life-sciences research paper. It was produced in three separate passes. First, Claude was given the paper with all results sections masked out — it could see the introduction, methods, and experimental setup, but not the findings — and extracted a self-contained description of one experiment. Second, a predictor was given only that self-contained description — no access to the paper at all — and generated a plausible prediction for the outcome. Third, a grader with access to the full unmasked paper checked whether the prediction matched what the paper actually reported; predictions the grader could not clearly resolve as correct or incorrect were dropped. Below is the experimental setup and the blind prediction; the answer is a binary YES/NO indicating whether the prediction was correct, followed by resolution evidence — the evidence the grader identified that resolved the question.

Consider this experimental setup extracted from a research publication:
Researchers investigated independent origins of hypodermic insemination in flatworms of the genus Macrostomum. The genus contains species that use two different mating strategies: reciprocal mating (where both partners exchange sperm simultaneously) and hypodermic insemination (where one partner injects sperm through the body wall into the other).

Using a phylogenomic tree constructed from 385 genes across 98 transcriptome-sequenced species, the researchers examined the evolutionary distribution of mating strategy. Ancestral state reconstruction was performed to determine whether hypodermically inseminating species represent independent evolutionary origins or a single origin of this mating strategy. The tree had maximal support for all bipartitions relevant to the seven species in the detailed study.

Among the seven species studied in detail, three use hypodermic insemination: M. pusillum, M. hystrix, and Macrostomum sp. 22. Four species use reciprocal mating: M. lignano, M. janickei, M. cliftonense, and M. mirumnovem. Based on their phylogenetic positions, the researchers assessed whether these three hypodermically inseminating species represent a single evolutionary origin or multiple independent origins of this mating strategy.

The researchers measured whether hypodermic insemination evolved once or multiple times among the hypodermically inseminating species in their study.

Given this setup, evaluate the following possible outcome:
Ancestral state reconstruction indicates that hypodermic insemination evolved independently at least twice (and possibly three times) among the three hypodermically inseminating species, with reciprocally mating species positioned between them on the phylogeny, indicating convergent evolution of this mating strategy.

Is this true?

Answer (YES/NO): YES